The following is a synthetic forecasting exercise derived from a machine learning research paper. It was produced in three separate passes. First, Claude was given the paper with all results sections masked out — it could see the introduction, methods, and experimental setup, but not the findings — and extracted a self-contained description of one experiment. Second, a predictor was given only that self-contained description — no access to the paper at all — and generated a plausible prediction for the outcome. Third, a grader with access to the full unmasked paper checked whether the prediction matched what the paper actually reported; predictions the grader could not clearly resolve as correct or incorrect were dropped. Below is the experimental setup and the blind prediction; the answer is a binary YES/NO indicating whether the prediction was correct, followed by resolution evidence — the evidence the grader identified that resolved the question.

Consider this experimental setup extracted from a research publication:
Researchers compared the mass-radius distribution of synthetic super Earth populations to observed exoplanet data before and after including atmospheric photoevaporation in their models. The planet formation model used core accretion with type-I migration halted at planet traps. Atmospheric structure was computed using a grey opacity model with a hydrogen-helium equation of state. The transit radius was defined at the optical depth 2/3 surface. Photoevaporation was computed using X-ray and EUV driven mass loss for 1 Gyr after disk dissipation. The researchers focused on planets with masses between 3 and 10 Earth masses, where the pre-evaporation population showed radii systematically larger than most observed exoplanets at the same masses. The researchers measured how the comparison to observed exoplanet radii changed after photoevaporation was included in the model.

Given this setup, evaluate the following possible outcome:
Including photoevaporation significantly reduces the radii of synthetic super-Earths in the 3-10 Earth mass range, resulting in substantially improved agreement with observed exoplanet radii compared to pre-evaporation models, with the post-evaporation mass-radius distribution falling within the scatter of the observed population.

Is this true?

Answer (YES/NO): NO